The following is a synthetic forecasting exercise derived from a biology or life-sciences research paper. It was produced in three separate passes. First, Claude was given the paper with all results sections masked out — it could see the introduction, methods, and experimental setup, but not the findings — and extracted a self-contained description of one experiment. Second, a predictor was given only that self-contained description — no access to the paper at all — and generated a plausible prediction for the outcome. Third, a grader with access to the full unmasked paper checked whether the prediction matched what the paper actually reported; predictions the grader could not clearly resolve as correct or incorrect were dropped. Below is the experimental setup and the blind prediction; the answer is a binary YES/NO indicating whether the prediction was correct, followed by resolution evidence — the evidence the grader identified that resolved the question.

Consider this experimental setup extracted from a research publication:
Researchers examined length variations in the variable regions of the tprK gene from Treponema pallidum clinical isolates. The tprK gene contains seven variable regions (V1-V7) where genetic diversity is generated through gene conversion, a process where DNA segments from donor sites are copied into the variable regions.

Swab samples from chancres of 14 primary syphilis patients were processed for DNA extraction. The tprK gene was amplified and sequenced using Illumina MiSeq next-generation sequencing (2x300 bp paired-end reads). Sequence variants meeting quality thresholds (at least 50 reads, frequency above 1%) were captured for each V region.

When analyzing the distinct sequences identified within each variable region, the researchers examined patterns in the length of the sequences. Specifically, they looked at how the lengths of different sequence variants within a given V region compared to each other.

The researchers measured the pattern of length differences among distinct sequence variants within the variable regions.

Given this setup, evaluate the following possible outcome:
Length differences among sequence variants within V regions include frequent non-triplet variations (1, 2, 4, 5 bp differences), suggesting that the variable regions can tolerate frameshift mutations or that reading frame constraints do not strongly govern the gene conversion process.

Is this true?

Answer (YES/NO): NO